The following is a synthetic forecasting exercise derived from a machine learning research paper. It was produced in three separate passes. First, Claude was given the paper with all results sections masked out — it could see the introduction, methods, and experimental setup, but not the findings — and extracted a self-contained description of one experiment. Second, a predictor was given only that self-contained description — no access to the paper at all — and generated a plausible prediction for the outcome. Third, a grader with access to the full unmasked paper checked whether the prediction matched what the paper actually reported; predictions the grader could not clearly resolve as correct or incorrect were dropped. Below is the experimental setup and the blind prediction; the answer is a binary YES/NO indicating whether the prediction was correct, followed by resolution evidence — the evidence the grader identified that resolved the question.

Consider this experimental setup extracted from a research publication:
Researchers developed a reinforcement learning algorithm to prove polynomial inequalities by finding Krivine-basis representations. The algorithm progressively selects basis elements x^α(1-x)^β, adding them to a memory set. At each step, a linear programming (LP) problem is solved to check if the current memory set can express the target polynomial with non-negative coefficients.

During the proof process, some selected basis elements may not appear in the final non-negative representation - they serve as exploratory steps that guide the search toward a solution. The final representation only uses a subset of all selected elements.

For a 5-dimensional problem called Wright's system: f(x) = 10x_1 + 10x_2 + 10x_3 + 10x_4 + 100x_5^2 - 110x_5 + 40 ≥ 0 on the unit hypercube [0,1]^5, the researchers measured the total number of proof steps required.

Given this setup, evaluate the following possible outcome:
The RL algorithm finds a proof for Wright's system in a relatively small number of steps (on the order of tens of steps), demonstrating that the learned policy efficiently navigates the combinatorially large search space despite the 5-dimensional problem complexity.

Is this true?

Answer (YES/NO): NO